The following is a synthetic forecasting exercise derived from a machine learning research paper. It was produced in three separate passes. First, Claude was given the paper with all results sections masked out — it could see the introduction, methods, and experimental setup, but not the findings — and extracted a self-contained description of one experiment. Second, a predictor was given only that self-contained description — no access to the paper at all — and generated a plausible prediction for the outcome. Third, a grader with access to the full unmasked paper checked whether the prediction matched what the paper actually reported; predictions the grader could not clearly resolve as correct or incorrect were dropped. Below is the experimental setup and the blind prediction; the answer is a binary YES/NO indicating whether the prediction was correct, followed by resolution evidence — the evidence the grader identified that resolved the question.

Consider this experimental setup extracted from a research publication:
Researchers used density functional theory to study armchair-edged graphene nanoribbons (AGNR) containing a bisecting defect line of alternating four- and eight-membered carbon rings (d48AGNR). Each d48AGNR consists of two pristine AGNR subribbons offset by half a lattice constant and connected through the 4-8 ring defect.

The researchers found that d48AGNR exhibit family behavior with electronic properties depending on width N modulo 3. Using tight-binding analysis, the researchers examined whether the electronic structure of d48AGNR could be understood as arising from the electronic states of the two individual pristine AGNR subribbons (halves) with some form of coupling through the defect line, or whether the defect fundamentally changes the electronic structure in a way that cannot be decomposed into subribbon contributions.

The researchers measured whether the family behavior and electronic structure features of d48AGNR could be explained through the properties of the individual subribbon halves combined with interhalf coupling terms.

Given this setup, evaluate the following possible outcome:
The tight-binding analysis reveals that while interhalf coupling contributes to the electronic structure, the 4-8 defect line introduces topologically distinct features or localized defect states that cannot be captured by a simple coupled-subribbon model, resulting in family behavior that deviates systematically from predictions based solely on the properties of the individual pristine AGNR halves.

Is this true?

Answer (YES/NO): NO